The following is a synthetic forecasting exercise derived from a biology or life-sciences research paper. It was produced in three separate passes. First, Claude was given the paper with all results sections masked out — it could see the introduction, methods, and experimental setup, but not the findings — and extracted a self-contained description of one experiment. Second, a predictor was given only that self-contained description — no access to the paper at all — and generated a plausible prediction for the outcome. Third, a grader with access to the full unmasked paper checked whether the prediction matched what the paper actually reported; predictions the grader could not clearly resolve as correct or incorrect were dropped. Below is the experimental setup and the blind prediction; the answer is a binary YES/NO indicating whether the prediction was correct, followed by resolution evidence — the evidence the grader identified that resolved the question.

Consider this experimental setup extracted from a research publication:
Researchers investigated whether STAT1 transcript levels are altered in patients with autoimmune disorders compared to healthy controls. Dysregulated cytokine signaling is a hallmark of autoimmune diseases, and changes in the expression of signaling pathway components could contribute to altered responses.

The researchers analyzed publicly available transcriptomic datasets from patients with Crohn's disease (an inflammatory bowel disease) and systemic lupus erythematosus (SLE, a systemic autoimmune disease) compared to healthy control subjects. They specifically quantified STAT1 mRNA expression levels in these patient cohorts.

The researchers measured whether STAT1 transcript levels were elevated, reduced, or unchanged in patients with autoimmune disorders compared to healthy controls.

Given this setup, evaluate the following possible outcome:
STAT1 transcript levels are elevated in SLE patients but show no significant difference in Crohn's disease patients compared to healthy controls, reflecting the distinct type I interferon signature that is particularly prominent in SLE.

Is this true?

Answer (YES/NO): NO